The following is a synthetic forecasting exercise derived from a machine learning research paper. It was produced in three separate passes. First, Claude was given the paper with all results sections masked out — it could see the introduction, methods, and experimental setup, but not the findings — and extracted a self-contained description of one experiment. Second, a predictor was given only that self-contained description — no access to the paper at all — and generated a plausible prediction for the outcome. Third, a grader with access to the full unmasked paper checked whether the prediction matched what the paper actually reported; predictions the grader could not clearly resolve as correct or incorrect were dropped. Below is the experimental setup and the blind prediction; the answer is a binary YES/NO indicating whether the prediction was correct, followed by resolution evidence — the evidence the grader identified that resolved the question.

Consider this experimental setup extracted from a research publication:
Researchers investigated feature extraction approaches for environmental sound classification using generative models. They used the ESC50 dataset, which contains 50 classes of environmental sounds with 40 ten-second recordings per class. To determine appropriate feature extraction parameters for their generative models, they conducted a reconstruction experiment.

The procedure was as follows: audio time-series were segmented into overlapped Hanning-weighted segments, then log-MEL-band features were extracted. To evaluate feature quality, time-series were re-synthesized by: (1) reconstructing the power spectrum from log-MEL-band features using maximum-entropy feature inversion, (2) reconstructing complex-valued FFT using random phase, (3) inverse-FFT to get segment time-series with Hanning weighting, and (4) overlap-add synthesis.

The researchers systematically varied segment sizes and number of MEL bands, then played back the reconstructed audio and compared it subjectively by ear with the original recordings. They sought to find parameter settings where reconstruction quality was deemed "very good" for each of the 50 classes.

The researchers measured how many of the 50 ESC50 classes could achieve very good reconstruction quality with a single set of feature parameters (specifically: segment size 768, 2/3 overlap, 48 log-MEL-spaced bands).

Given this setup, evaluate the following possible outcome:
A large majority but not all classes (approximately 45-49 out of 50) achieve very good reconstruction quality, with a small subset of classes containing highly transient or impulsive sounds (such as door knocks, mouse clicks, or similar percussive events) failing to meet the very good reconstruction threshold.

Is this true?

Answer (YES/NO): NO